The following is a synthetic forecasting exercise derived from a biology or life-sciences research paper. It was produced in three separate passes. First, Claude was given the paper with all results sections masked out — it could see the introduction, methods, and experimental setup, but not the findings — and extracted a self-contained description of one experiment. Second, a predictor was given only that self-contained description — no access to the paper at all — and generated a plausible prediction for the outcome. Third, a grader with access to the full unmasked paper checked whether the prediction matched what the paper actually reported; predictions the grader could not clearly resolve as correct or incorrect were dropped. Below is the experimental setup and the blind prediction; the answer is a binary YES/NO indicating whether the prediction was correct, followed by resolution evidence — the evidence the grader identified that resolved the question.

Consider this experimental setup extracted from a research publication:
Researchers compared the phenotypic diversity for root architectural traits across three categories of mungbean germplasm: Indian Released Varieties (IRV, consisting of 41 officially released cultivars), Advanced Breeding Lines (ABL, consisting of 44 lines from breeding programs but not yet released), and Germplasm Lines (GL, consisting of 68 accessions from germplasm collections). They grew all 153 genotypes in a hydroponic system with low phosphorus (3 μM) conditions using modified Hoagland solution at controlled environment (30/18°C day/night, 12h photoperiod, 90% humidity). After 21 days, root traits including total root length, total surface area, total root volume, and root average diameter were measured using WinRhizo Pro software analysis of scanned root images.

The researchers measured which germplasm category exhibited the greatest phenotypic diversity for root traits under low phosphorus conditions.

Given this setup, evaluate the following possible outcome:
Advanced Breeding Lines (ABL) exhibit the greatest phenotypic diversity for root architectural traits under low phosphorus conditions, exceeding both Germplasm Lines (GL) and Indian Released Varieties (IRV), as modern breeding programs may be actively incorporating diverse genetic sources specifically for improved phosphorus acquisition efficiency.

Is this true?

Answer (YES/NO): NO